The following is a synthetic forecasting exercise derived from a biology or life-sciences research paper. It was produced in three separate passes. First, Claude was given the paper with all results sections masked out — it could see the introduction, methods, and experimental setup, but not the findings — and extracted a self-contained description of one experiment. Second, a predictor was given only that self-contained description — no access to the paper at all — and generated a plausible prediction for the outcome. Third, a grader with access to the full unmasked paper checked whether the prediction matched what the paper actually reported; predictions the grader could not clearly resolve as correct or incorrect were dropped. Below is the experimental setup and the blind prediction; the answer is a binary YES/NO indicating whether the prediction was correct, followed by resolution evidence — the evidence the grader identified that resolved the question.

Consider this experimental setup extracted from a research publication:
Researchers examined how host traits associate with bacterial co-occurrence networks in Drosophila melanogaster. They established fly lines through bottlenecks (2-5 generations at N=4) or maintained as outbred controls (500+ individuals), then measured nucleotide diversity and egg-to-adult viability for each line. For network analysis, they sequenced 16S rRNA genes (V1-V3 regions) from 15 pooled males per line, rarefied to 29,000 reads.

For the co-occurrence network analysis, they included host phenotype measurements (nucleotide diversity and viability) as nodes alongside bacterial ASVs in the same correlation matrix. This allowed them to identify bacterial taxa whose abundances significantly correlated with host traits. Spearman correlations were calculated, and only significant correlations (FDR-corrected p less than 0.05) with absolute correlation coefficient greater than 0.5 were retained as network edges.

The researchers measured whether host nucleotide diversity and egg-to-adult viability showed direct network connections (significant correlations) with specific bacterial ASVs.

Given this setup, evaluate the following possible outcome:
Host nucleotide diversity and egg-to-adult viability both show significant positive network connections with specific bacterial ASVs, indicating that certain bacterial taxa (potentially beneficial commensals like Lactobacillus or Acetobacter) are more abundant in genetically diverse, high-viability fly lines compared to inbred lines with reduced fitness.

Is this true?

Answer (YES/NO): NO